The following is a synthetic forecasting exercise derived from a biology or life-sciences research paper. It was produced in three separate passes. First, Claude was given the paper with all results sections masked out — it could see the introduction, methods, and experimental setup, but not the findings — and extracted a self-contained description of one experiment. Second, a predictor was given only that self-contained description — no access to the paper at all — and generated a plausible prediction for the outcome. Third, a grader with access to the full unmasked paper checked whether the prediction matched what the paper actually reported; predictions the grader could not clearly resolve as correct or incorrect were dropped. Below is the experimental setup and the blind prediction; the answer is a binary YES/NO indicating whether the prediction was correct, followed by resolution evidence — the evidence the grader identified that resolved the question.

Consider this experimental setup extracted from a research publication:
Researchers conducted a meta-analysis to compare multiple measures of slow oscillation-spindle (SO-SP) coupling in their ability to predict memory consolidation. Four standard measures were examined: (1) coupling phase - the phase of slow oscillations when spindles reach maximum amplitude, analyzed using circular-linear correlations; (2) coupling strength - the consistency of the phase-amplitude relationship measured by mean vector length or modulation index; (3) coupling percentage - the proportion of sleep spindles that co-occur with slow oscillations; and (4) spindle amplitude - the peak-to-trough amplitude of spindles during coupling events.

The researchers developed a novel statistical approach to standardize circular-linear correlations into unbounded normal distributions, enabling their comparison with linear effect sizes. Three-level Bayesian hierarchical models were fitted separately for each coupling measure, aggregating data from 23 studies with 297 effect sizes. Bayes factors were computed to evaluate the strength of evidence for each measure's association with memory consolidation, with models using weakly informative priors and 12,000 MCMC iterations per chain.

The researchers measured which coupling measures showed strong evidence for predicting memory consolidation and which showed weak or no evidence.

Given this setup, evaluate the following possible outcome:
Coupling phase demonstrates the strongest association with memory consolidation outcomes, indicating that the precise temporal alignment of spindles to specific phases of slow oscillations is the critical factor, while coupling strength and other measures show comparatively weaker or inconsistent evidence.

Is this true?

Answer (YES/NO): NO